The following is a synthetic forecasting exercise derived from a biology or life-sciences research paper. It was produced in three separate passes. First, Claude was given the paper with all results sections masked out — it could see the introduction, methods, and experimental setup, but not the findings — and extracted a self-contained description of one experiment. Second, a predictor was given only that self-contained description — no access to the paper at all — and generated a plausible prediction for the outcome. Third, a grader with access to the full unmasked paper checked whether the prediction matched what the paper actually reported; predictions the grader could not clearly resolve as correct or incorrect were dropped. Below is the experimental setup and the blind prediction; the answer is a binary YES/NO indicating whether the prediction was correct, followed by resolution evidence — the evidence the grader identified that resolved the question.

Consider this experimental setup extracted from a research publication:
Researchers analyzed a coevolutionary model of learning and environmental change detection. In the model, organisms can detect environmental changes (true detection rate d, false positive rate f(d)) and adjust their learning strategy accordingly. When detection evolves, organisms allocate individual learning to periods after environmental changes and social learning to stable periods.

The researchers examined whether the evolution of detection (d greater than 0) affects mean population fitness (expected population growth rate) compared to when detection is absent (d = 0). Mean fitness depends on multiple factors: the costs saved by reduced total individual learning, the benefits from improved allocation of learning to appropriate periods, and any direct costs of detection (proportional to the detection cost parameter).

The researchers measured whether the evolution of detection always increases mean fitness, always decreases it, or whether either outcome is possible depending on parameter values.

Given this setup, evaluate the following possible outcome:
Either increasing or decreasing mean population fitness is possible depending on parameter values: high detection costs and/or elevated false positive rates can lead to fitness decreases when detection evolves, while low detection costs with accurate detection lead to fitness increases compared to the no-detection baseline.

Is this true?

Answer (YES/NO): YES